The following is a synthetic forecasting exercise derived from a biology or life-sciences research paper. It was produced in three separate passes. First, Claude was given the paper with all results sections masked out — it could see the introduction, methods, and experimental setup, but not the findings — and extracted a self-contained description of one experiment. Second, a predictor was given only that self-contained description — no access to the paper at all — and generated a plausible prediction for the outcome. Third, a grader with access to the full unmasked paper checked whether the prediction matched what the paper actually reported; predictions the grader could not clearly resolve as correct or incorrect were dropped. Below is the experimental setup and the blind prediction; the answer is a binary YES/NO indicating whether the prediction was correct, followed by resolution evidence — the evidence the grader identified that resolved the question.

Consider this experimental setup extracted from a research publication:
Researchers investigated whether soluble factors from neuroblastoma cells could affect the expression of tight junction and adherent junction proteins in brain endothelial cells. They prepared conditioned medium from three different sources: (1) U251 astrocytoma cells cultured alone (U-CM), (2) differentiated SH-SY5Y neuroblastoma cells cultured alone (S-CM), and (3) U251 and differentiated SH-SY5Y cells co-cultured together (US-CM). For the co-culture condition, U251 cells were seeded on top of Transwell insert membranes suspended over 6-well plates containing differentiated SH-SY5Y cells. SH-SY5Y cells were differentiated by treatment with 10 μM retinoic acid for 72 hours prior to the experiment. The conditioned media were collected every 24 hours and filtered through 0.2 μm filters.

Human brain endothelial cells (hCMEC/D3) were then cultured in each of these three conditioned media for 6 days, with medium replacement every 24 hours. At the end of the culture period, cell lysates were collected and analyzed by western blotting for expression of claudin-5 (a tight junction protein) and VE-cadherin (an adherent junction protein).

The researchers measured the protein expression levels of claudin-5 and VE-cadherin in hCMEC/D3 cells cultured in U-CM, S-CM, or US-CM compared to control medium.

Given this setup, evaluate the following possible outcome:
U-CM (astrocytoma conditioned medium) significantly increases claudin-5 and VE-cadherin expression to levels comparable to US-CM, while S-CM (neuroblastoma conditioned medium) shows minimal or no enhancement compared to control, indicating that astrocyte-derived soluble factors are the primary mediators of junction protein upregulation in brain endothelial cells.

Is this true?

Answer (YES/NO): NO